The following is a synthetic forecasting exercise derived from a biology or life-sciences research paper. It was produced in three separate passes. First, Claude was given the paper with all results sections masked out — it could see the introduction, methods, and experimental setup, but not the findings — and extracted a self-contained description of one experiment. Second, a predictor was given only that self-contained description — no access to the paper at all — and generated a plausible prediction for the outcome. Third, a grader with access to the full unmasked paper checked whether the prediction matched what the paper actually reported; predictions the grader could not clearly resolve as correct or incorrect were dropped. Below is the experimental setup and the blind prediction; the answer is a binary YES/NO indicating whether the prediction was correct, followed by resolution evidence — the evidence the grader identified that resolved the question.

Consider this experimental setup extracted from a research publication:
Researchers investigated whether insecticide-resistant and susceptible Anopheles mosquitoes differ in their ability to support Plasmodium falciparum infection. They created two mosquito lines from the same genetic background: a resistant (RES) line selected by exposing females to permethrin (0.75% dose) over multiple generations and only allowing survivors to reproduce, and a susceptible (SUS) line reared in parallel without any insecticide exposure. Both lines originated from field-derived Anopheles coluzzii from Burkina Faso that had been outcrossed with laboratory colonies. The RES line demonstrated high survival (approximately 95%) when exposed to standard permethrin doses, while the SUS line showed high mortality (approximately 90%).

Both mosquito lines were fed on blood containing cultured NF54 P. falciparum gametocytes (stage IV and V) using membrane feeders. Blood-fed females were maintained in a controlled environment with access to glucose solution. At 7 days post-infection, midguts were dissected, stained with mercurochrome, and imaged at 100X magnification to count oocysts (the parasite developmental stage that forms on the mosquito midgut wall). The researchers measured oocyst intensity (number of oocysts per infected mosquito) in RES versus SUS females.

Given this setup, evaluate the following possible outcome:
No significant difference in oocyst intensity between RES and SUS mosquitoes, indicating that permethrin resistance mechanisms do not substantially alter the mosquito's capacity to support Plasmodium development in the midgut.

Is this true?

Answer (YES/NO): NO